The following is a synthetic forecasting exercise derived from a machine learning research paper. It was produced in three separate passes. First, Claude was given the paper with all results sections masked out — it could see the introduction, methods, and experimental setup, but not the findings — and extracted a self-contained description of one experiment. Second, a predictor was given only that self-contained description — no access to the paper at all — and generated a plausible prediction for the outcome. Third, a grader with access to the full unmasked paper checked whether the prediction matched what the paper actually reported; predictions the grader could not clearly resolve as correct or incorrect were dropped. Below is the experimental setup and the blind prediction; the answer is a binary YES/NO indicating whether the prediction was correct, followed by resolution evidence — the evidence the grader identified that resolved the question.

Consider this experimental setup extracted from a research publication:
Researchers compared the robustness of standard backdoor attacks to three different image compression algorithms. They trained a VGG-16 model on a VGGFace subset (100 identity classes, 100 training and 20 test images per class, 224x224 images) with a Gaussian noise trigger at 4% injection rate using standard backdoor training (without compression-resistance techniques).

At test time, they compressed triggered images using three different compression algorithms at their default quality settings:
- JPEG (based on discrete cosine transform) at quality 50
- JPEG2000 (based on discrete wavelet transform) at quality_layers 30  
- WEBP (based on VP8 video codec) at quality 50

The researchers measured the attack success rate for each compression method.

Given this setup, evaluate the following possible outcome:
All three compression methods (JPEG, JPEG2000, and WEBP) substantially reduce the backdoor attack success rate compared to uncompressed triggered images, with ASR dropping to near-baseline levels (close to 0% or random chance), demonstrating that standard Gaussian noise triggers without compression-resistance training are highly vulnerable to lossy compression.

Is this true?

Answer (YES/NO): NO